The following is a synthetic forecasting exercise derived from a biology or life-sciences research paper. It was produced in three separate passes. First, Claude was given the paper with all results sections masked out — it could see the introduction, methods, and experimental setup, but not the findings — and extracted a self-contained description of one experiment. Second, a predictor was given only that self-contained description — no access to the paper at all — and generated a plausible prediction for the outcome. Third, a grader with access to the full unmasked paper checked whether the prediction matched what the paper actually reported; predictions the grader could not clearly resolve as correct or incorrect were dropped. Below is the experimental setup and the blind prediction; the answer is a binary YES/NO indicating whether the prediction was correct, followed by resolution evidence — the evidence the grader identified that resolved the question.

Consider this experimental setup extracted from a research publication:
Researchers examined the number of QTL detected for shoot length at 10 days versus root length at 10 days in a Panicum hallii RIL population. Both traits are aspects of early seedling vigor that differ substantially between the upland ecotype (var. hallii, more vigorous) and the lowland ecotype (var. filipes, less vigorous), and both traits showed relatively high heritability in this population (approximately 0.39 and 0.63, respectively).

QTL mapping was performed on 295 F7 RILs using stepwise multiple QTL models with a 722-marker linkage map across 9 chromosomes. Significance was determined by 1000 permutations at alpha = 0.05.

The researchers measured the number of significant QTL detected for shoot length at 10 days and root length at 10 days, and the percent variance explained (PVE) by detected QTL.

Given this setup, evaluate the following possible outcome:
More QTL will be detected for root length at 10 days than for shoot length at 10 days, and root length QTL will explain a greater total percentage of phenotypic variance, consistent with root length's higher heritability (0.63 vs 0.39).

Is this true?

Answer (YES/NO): NO